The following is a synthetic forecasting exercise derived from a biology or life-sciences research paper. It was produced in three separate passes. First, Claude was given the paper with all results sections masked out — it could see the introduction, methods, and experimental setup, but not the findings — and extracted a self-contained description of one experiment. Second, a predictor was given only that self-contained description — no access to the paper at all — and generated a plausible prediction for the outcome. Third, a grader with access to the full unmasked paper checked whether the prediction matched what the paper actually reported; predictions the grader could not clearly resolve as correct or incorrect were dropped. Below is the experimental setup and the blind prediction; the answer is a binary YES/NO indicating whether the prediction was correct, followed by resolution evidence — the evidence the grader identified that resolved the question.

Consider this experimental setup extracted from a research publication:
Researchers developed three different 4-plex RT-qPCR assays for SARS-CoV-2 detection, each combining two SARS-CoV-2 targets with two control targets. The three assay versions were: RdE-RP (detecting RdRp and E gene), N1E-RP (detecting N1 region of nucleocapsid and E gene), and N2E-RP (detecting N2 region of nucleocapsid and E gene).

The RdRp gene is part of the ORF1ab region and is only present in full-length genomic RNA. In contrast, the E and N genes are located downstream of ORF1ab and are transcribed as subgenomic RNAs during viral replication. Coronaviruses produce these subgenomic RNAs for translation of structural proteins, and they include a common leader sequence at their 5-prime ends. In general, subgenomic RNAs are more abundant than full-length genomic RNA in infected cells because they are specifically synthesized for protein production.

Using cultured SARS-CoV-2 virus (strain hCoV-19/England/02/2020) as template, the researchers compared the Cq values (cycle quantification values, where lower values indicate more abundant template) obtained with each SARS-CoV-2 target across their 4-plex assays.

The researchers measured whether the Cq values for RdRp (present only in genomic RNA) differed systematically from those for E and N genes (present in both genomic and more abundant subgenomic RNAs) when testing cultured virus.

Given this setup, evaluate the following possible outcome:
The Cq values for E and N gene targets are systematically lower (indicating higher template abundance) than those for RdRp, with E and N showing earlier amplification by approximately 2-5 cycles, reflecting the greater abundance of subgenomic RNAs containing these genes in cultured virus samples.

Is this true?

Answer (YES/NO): NO